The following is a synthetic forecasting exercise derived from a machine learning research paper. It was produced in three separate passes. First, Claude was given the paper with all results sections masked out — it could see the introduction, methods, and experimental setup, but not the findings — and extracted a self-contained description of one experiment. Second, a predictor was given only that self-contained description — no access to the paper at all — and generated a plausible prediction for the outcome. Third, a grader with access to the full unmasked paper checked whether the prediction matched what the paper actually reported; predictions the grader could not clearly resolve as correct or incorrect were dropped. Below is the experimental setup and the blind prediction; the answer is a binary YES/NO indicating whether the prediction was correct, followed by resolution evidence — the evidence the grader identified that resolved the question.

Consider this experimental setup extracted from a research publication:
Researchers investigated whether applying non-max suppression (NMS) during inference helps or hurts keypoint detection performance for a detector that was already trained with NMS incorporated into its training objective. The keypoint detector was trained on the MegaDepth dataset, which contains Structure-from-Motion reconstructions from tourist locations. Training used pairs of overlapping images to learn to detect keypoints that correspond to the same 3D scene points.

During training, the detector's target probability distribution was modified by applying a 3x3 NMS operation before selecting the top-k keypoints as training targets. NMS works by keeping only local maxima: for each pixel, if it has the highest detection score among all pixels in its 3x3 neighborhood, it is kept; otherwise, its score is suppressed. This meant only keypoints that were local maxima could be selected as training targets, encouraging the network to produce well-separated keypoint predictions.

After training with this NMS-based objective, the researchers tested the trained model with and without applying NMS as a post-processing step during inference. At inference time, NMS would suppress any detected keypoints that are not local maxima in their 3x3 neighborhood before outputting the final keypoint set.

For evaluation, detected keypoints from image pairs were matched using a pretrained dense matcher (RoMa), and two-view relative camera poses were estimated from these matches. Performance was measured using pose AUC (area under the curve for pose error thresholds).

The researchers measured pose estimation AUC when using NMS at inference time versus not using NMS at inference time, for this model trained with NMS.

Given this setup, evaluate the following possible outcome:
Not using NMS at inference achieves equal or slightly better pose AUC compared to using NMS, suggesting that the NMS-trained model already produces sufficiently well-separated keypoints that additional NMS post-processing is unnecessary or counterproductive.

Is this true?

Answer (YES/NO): YES